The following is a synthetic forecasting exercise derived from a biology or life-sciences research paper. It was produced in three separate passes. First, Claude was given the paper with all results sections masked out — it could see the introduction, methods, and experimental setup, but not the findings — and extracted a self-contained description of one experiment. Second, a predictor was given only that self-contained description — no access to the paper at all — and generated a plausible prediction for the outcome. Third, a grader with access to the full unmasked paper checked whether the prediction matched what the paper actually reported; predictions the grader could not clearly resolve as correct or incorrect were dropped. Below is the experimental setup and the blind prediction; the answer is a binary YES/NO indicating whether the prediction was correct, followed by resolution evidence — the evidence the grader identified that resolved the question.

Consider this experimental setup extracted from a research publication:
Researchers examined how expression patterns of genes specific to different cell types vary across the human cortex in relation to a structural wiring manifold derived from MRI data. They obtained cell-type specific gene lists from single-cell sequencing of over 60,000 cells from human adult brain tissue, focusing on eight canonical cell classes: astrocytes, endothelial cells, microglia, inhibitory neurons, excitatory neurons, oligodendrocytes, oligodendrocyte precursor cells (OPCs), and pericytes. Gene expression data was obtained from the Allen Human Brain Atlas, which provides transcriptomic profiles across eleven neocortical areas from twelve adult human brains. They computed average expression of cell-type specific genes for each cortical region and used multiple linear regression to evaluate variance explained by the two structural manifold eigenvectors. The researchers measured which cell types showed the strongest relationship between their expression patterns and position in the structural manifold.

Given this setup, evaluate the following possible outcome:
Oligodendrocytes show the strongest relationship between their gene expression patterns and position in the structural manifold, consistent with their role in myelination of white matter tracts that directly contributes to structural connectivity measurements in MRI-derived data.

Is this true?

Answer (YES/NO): NO